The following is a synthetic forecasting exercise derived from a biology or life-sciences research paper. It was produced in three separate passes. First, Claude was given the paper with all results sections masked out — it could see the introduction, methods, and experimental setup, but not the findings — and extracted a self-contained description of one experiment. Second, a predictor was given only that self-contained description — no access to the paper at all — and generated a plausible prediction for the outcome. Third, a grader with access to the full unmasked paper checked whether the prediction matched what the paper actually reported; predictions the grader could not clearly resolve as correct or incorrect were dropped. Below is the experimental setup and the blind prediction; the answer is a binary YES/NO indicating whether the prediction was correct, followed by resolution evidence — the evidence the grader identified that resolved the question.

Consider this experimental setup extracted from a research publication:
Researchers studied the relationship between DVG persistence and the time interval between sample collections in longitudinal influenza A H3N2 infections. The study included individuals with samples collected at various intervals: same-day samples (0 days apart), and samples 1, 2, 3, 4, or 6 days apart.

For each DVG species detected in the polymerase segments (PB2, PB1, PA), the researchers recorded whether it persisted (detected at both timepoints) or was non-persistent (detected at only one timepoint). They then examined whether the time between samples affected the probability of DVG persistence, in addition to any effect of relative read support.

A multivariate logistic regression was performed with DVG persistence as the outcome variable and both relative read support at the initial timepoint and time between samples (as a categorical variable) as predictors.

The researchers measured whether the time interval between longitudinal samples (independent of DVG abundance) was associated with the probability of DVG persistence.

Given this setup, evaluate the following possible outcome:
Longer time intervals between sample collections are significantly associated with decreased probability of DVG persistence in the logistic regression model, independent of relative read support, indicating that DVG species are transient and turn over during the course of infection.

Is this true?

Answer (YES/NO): YES